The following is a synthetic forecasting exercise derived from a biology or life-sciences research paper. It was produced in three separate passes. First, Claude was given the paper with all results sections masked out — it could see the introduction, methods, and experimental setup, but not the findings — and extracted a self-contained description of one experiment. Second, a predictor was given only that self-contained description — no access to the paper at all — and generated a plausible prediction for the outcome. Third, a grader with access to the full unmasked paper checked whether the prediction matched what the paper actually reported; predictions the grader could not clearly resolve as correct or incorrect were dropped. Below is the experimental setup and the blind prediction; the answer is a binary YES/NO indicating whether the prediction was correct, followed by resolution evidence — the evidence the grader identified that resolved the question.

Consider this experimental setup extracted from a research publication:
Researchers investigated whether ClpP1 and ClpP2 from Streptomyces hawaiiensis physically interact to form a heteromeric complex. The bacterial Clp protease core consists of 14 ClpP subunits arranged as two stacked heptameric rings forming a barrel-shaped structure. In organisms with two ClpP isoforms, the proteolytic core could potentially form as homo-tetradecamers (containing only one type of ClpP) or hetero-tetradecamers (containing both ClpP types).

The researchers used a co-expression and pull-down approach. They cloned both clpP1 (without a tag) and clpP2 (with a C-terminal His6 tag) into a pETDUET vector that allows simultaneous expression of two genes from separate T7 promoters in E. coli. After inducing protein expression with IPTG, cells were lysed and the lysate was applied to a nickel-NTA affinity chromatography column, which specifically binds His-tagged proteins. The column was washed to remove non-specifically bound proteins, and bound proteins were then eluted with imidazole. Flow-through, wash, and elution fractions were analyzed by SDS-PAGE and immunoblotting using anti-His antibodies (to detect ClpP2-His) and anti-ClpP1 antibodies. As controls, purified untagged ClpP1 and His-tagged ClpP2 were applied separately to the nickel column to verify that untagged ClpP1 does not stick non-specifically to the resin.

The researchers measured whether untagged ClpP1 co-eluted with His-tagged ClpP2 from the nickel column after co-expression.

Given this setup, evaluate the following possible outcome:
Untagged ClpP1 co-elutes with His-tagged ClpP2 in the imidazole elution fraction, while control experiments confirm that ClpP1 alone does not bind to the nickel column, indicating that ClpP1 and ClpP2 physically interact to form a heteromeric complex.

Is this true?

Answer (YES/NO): YES